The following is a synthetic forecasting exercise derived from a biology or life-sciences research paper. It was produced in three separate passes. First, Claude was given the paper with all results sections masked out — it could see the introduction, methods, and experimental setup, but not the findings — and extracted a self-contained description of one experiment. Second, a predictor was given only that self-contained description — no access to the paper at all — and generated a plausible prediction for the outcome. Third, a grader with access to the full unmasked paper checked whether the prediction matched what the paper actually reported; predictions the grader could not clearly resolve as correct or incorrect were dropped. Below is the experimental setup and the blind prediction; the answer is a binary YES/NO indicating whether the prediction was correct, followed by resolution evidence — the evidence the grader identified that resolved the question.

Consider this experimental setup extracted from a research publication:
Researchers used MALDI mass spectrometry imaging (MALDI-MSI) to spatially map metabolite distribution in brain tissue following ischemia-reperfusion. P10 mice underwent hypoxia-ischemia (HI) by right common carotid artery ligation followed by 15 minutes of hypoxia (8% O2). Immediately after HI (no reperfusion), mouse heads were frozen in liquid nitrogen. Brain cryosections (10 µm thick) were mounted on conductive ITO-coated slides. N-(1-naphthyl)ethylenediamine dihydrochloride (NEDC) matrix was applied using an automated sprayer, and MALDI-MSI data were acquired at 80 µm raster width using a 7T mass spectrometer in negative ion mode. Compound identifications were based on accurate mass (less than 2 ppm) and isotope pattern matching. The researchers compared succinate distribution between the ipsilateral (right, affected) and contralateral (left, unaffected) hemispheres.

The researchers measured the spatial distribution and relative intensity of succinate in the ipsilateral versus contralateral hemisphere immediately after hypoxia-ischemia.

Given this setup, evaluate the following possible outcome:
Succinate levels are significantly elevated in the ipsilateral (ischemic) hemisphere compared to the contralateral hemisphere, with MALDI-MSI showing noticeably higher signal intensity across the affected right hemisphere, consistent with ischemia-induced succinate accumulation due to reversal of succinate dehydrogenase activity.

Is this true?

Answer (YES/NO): YES